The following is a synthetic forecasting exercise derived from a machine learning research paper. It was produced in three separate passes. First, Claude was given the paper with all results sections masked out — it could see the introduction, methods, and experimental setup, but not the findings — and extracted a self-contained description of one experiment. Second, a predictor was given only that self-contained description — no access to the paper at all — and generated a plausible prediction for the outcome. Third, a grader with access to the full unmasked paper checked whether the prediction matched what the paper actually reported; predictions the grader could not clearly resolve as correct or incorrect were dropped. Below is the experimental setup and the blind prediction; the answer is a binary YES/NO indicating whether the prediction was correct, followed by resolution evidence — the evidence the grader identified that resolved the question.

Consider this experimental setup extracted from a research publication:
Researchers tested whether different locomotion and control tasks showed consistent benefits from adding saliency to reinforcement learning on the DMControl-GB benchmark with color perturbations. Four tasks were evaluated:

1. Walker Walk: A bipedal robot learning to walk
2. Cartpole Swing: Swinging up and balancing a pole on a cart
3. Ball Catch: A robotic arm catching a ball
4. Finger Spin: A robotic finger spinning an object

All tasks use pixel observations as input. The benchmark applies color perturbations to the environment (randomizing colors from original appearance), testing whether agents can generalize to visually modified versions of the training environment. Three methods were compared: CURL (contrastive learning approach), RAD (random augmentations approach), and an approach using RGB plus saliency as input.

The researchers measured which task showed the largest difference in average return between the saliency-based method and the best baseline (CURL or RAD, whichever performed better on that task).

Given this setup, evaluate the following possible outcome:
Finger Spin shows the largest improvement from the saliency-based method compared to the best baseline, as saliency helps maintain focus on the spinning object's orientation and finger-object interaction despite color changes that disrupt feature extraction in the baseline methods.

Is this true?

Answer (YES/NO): NO